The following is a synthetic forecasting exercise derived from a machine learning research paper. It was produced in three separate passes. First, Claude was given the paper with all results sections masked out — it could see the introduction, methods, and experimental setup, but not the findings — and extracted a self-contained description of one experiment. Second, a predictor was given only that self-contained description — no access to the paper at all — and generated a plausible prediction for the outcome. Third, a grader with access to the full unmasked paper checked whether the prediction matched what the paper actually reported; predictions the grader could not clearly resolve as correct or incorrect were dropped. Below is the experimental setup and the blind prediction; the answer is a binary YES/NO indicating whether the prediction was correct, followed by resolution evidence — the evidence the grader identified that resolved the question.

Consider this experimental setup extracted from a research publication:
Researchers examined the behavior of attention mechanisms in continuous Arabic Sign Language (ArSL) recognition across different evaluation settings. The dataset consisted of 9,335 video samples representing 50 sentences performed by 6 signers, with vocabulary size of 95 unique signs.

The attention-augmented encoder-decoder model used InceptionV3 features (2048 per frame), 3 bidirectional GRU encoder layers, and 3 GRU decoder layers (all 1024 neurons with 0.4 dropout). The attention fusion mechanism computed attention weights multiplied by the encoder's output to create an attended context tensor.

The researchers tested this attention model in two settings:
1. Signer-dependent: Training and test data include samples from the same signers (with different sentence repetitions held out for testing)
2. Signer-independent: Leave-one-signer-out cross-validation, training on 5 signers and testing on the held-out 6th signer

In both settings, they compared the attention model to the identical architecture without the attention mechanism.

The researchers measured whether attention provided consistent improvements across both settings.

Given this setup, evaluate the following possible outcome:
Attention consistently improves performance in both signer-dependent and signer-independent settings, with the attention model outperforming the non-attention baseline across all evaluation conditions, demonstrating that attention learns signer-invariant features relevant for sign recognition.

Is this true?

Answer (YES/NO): NO